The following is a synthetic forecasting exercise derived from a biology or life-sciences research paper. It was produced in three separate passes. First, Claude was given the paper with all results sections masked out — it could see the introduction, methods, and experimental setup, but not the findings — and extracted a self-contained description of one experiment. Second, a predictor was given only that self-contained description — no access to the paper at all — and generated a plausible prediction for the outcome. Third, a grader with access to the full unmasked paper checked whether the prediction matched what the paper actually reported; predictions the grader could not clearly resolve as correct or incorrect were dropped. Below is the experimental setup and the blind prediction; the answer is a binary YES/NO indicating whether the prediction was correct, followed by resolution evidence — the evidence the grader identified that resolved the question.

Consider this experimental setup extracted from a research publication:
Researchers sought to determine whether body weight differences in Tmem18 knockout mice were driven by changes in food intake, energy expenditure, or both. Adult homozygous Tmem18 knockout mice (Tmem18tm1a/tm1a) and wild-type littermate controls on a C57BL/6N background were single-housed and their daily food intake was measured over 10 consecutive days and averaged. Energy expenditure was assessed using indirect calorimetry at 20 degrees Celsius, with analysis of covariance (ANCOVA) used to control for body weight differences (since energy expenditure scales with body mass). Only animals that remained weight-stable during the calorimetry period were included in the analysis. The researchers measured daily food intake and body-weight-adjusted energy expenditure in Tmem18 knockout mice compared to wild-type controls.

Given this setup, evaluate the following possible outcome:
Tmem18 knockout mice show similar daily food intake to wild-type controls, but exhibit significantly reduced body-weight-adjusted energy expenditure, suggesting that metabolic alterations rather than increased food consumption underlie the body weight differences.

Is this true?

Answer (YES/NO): NO